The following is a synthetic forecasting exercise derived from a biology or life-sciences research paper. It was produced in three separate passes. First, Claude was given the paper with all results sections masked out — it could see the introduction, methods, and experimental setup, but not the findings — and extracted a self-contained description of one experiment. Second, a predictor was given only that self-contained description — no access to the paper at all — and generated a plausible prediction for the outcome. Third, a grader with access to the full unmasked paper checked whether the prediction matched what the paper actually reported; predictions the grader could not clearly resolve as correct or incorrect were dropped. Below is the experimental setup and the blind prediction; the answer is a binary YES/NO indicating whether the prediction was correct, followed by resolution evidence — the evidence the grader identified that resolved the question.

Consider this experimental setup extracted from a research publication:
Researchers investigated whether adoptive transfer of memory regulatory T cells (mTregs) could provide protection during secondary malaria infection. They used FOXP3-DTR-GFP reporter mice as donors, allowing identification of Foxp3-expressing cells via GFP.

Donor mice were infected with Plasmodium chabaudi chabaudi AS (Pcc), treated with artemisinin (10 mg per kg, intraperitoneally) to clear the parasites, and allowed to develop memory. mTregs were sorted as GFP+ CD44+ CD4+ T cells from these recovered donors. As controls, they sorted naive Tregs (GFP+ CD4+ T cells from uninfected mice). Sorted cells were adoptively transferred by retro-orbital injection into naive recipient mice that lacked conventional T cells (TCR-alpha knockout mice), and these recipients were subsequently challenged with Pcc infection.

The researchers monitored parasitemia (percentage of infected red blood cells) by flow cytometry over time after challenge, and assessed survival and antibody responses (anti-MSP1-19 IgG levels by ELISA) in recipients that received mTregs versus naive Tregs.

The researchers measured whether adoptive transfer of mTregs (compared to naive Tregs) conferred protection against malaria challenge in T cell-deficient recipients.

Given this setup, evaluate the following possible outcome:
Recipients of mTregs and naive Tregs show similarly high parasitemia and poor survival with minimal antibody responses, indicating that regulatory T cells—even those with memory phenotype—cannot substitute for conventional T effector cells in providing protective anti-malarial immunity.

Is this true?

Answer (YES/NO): NO